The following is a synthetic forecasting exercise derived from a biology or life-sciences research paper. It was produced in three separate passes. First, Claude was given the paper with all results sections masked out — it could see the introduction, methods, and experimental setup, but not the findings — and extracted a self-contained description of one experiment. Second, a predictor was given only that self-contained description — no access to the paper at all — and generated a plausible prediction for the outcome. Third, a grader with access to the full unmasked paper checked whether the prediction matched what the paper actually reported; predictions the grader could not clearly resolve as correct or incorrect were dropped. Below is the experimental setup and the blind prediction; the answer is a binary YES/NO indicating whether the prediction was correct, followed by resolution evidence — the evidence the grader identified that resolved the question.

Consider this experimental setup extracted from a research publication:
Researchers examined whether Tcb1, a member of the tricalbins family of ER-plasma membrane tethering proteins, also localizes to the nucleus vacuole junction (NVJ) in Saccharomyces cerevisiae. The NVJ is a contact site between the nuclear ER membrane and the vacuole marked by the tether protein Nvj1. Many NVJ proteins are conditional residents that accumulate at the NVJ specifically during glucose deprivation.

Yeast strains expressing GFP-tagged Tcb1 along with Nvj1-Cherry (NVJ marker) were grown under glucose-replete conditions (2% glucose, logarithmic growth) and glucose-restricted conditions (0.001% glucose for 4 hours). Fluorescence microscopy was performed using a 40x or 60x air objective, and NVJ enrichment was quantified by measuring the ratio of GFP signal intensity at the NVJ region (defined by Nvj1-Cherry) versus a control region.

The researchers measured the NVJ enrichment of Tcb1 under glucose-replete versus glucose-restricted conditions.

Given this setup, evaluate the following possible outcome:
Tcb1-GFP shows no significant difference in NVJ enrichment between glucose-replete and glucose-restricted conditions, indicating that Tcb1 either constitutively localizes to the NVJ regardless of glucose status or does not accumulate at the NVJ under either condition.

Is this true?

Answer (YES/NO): NO